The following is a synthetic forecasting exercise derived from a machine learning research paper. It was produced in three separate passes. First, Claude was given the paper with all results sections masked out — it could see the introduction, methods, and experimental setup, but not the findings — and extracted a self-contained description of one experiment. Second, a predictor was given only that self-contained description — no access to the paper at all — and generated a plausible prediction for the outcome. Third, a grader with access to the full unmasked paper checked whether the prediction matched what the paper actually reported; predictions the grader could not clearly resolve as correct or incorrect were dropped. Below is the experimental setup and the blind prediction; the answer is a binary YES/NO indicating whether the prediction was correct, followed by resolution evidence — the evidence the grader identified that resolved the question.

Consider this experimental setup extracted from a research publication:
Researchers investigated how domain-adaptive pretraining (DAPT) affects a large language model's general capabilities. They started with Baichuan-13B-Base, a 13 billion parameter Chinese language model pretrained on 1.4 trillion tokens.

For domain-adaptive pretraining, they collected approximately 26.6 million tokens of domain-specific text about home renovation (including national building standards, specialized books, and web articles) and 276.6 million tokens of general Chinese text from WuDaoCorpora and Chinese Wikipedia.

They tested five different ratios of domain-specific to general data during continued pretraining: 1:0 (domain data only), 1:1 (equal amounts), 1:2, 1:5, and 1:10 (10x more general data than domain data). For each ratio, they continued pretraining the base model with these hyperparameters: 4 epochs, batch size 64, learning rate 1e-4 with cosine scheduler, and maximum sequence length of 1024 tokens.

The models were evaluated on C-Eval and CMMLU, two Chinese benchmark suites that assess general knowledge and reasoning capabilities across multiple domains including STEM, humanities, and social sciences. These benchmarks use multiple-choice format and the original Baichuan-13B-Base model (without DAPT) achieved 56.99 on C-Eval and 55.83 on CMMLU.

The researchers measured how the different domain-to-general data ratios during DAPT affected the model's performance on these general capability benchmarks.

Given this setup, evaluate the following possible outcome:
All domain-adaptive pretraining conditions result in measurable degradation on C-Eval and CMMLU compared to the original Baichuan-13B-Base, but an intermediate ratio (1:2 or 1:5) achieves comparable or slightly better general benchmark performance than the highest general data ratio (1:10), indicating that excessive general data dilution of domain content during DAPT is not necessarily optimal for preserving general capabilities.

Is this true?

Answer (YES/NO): YES